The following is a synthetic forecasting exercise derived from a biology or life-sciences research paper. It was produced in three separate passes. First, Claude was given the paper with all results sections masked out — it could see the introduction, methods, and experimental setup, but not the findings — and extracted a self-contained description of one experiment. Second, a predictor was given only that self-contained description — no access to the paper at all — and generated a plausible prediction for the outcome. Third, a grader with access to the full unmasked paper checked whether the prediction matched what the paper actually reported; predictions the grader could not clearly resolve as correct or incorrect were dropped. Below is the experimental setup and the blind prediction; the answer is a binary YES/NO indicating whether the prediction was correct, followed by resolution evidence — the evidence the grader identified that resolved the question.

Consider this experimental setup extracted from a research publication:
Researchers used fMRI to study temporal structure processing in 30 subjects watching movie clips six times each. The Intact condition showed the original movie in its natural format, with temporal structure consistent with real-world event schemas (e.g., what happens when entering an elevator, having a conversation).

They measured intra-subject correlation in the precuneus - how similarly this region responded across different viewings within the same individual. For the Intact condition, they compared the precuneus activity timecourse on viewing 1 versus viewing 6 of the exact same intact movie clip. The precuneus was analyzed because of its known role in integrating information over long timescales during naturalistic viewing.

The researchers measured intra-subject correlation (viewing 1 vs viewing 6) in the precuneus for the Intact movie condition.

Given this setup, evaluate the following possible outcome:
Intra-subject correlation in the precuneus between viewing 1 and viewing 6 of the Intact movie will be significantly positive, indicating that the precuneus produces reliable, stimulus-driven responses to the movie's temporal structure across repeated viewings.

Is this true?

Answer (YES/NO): YES